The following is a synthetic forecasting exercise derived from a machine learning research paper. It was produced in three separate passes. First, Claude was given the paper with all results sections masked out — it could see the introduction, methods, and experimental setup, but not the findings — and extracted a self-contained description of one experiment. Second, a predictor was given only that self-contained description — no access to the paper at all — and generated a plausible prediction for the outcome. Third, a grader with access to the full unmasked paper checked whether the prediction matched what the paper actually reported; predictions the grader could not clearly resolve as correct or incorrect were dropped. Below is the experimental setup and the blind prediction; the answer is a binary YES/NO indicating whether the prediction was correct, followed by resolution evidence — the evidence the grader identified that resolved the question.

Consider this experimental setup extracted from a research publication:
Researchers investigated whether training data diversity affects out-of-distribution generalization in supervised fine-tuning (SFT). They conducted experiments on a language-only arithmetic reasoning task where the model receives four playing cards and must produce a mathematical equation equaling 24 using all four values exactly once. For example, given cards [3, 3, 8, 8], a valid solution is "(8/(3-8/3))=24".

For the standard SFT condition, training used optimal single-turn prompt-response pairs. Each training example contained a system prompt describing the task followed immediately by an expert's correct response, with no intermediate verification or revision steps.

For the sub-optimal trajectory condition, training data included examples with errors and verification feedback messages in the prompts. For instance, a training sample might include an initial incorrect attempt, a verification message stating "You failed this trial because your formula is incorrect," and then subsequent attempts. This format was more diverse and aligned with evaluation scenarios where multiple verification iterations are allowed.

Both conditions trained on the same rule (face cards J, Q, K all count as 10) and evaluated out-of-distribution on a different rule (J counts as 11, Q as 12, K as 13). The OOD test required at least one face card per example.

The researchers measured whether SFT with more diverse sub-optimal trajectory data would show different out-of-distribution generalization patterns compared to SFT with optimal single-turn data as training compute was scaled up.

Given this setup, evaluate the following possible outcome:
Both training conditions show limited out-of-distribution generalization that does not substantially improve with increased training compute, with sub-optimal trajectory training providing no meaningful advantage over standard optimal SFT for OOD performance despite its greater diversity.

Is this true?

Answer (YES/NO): YES